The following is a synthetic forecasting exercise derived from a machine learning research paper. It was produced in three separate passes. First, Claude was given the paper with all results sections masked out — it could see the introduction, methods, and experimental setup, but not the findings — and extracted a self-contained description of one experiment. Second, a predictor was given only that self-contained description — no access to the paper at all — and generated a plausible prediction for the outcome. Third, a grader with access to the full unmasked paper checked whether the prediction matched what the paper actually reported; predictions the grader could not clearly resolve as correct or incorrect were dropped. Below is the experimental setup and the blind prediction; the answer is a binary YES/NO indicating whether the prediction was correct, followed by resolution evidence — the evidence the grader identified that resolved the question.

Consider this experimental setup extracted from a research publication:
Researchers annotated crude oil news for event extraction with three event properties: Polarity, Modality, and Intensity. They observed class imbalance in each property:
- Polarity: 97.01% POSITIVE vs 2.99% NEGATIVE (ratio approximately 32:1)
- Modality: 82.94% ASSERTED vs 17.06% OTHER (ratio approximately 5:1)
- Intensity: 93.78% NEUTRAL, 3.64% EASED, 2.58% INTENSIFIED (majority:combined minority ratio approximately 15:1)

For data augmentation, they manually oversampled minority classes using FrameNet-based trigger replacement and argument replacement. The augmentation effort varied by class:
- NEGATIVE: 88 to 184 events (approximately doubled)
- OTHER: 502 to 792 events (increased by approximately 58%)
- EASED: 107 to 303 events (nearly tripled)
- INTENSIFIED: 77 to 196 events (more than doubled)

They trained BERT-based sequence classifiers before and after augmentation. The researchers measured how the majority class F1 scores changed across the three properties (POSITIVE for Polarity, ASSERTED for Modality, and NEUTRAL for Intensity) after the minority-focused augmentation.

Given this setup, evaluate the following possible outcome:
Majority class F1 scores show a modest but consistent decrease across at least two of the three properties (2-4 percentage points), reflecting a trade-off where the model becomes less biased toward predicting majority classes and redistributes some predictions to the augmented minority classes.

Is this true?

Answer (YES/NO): NO